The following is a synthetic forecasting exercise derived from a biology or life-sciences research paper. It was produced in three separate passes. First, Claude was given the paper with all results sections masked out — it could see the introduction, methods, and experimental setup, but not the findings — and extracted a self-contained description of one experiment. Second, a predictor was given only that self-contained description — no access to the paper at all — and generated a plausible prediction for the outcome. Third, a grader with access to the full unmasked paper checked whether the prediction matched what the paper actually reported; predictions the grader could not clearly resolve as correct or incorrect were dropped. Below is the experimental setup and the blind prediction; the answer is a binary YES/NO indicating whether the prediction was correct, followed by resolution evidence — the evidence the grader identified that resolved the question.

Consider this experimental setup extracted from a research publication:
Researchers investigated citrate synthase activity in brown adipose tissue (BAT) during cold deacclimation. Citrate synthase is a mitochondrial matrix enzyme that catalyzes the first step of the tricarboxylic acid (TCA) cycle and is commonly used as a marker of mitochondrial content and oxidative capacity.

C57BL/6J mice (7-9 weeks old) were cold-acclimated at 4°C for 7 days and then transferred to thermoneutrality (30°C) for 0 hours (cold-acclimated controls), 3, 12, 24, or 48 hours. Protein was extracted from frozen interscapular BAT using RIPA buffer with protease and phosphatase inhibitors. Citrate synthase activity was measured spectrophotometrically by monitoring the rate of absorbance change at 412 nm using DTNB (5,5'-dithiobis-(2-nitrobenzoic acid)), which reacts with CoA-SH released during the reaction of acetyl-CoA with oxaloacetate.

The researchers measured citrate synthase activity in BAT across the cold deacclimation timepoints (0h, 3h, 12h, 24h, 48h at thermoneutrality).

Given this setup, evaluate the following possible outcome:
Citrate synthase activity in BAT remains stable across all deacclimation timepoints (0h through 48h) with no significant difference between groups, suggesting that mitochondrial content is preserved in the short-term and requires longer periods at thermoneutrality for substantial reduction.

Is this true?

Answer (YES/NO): NO